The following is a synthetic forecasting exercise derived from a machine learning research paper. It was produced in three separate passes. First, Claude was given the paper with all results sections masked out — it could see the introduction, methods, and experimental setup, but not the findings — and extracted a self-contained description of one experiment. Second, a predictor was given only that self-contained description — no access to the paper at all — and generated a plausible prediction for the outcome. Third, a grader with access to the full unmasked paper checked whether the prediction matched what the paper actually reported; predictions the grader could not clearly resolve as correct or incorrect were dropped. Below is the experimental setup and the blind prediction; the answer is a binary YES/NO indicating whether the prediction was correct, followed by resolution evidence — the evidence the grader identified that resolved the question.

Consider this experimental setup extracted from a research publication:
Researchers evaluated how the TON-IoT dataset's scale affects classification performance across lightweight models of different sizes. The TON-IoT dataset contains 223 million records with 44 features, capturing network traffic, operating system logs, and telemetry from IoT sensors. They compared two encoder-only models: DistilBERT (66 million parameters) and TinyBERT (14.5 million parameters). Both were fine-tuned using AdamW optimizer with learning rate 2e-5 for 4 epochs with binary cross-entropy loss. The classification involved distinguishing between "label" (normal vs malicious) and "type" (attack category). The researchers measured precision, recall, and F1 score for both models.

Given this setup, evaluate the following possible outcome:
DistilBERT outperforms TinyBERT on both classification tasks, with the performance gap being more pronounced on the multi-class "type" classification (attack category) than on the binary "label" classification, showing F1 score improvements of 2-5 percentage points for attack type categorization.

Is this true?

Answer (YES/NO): NO